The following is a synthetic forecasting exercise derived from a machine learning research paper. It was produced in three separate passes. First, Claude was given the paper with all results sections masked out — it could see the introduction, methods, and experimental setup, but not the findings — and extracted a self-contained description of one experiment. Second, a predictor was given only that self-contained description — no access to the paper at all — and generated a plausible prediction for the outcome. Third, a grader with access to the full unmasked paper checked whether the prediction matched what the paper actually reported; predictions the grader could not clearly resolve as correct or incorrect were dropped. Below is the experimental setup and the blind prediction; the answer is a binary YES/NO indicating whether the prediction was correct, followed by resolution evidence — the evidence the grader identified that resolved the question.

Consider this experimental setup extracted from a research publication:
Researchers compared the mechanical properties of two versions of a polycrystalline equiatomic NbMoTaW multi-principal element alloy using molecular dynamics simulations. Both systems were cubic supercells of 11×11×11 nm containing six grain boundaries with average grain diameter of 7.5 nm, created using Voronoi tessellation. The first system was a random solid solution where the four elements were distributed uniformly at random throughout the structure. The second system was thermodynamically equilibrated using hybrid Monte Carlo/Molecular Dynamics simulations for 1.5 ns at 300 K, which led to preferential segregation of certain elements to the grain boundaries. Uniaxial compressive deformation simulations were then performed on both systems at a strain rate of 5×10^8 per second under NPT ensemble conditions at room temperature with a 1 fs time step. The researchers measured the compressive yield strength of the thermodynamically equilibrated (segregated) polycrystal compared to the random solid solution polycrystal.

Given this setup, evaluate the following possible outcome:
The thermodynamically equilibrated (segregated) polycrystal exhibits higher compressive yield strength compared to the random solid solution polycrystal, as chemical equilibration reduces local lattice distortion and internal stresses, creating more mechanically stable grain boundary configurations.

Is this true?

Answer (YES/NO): YES